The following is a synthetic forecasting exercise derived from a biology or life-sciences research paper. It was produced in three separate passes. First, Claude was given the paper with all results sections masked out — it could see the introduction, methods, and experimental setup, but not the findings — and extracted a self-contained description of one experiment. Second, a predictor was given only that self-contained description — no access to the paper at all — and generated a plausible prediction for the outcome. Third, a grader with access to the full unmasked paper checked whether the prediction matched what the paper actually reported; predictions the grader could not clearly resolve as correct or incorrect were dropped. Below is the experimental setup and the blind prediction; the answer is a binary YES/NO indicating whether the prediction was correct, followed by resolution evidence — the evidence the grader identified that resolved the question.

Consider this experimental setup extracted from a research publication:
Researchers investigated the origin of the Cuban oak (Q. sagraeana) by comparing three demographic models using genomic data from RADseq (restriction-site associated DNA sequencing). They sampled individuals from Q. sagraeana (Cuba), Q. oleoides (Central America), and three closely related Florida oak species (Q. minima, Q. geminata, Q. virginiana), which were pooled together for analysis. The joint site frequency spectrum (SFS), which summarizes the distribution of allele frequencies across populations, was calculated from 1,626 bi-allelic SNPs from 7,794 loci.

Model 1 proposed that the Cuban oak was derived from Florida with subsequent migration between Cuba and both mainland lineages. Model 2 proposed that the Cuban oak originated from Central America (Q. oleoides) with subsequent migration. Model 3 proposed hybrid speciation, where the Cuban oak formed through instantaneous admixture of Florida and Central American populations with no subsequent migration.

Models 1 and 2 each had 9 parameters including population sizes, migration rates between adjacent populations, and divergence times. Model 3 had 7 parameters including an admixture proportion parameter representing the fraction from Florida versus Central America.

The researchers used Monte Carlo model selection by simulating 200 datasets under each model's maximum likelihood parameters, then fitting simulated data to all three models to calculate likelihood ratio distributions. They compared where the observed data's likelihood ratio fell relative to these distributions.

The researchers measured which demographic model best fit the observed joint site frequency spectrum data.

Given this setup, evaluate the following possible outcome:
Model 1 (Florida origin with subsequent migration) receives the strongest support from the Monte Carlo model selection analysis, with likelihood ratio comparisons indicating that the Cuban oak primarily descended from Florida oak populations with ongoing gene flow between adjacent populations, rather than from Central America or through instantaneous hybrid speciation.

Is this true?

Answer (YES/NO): NO